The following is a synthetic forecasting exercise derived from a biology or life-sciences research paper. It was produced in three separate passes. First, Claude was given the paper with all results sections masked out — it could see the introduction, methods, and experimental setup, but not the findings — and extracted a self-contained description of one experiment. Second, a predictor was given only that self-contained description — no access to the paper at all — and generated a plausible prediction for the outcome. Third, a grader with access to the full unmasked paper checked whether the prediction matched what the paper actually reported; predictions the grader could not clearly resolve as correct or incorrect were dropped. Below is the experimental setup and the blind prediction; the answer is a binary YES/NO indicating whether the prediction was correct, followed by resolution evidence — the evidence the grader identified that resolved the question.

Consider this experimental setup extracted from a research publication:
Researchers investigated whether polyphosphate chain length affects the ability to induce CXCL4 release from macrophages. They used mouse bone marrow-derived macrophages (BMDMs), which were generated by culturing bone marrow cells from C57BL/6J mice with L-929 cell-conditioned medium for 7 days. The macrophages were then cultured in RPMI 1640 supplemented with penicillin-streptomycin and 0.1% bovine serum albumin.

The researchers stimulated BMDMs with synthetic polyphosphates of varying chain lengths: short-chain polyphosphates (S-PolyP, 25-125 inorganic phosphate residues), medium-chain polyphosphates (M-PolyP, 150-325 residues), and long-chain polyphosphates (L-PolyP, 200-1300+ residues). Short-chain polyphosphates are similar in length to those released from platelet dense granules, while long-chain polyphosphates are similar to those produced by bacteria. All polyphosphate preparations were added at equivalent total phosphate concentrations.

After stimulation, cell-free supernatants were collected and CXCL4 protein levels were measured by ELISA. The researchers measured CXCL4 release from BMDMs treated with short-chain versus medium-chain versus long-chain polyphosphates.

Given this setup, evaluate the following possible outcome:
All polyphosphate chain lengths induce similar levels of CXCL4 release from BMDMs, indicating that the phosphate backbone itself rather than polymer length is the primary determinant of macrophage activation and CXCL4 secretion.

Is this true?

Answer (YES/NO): NO